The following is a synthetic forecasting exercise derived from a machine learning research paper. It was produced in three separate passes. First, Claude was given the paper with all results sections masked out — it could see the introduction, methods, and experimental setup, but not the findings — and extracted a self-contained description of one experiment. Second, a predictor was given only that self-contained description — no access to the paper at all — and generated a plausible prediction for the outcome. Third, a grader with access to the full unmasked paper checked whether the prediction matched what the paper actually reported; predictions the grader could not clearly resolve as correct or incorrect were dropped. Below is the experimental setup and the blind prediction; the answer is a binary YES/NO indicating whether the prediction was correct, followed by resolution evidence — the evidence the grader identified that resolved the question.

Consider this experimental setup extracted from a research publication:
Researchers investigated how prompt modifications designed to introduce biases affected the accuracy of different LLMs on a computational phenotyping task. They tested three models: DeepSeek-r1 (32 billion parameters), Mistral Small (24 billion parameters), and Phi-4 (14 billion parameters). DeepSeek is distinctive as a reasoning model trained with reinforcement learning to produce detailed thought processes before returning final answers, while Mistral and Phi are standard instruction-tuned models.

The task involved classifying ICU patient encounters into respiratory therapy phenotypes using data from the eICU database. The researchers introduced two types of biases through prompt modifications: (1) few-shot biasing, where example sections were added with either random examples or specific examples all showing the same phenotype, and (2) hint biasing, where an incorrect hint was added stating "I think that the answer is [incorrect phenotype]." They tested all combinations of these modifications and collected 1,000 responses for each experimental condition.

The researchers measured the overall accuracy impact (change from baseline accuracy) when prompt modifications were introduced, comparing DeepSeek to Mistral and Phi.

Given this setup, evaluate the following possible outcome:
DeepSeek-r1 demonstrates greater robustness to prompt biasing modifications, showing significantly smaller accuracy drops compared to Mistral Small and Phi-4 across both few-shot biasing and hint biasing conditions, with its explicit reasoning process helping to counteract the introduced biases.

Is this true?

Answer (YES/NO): YES